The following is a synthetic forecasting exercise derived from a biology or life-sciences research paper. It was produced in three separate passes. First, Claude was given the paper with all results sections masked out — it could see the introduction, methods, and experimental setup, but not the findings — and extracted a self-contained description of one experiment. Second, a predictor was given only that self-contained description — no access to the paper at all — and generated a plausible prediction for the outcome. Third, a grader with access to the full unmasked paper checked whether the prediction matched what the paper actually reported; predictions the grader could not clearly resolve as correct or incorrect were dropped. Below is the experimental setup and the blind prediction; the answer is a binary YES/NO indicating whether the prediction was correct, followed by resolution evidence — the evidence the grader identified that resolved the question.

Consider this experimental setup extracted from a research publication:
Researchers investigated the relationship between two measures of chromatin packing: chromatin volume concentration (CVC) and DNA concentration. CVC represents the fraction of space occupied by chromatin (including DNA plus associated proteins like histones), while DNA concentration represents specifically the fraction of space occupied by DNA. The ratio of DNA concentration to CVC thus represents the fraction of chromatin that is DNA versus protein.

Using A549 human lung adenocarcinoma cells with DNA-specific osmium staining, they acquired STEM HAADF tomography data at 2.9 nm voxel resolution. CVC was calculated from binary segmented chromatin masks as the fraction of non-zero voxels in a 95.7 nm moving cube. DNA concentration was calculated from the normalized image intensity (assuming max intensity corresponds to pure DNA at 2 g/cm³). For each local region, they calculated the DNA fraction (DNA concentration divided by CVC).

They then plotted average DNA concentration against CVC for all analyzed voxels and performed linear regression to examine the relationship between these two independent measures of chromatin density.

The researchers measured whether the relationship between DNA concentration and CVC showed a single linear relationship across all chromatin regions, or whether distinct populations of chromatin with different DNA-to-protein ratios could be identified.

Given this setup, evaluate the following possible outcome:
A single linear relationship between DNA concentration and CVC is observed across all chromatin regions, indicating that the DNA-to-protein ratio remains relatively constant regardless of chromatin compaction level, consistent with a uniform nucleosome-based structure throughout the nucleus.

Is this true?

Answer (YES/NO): NO